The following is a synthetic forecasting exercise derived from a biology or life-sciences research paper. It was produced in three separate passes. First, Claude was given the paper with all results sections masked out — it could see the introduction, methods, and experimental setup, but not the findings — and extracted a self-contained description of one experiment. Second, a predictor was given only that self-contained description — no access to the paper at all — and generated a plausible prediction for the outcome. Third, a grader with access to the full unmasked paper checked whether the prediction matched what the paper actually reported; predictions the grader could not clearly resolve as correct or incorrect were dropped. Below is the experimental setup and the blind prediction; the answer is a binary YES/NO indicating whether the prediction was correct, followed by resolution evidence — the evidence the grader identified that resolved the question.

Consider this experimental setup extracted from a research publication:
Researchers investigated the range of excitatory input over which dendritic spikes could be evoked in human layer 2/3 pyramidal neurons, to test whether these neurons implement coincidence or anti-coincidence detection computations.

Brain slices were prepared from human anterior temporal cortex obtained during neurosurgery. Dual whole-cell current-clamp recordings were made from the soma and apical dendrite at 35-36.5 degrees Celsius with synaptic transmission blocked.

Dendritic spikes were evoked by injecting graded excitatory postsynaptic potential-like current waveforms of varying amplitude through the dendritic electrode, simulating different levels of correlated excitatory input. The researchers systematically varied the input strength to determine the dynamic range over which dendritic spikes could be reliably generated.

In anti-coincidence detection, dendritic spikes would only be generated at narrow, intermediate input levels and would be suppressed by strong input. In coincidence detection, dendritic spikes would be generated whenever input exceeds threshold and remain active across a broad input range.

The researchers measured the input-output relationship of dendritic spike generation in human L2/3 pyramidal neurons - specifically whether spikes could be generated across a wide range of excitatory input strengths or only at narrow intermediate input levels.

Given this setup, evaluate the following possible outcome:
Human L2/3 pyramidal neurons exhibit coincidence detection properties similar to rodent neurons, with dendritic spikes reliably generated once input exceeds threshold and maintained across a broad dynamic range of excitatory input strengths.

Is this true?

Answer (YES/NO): YES